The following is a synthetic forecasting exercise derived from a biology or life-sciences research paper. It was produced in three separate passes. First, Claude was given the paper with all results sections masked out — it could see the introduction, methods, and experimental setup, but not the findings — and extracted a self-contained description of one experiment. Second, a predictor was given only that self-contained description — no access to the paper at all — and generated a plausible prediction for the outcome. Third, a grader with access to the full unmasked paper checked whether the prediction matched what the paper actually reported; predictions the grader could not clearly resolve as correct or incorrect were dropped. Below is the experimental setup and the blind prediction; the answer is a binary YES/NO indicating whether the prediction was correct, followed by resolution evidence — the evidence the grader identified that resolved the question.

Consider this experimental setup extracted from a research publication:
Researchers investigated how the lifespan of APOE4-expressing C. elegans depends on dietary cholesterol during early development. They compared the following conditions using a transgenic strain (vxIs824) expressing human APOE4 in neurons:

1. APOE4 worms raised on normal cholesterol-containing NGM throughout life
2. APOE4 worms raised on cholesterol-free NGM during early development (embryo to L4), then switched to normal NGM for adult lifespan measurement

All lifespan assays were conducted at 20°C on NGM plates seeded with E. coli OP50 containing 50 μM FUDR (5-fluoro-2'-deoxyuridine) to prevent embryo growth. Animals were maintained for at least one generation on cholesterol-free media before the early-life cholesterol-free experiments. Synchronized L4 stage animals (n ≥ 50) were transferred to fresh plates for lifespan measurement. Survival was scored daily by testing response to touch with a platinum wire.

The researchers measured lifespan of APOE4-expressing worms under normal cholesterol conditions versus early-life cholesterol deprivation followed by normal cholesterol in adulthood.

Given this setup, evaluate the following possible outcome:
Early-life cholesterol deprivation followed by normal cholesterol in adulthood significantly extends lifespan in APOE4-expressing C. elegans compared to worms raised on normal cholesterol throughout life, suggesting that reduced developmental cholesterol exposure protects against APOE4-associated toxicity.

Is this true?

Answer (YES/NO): YES